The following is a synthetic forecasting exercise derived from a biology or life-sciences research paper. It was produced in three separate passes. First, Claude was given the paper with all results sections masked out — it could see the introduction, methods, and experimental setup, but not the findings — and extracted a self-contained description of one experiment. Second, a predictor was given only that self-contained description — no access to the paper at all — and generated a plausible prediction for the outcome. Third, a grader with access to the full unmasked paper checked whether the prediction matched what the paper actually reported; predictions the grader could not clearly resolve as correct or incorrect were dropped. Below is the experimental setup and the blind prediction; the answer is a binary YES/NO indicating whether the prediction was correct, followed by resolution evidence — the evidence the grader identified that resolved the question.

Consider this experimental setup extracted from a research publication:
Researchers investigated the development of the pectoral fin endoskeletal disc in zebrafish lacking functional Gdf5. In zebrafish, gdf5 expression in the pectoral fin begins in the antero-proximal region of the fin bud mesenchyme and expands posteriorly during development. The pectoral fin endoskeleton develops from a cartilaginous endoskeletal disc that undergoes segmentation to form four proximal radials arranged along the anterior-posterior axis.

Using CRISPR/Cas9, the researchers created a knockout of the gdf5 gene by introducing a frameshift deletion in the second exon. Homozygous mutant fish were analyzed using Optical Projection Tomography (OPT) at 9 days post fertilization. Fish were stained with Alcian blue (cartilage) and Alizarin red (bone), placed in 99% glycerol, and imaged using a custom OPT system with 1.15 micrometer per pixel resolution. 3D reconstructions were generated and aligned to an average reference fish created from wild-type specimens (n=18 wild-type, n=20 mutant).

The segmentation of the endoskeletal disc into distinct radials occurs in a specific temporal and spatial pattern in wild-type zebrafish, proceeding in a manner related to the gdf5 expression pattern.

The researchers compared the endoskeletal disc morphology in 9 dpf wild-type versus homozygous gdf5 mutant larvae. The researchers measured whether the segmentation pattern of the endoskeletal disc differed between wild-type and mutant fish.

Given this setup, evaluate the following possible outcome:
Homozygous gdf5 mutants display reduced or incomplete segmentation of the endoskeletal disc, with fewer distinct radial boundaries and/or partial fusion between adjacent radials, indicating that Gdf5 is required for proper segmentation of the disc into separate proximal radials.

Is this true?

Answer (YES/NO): YES